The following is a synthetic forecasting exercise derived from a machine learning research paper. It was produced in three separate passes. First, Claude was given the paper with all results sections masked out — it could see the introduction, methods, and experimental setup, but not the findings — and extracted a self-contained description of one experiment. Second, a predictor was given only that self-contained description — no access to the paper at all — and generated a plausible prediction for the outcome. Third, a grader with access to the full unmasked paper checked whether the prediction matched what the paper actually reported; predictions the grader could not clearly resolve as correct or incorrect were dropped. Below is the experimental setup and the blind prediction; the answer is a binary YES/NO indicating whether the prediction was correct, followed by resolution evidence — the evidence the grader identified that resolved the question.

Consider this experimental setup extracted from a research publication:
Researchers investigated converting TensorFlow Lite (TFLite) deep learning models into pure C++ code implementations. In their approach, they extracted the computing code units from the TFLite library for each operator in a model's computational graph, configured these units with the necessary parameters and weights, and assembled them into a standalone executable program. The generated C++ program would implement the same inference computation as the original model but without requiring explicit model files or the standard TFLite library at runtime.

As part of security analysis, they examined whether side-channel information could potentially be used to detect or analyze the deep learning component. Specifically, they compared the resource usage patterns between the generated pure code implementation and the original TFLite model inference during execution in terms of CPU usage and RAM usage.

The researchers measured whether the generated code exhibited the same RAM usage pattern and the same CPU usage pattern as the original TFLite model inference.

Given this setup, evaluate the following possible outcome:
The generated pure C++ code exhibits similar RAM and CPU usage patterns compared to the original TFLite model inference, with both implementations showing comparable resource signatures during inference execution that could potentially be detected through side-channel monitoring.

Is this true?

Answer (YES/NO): NO